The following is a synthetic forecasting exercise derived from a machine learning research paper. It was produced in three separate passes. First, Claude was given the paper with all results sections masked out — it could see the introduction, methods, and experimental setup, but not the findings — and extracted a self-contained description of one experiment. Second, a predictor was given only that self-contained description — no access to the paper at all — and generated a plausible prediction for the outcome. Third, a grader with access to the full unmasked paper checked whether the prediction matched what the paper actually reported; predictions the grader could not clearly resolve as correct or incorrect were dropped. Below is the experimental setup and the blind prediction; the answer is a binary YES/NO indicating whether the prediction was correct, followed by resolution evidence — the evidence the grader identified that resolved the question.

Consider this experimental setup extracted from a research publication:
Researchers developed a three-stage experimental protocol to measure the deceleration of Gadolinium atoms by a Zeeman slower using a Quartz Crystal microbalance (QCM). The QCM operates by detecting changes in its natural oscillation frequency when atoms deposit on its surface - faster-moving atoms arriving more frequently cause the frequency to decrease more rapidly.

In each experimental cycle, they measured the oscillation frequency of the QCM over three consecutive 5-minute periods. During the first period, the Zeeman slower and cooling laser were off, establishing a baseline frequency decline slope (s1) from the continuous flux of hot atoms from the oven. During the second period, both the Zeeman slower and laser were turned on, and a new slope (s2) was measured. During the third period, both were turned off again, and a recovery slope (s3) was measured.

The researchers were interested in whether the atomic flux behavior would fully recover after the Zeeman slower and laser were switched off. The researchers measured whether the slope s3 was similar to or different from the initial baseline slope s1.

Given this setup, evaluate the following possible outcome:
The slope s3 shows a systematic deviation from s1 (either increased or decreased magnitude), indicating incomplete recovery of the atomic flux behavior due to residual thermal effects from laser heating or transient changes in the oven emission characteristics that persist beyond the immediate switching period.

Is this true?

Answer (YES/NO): NO